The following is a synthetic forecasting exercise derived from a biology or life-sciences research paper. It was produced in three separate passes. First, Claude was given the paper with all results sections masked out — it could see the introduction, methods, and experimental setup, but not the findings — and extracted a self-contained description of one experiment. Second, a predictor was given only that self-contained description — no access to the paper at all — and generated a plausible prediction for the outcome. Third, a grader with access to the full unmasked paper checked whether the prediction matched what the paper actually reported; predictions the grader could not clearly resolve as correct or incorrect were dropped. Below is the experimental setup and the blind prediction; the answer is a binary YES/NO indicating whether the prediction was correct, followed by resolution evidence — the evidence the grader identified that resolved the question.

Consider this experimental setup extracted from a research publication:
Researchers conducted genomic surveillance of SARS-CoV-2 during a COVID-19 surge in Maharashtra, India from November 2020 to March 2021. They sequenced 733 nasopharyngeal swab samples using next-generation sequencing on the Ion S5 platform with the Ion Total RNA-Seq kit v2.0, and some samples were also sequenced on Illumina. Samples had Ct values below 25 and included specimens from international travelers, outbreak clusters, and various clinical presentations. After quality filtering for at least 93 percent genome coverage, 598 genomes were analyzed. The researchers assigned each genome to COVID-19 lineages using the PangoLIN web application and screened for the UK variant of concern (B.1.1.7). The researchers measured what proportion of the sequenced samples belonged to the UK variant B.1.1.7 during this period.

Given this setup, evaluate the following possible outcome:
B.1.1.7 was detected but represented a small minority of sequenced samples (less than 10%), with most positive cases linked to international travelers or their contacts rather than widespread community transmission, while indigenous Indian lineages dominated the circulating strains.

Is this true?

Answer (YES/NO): NO